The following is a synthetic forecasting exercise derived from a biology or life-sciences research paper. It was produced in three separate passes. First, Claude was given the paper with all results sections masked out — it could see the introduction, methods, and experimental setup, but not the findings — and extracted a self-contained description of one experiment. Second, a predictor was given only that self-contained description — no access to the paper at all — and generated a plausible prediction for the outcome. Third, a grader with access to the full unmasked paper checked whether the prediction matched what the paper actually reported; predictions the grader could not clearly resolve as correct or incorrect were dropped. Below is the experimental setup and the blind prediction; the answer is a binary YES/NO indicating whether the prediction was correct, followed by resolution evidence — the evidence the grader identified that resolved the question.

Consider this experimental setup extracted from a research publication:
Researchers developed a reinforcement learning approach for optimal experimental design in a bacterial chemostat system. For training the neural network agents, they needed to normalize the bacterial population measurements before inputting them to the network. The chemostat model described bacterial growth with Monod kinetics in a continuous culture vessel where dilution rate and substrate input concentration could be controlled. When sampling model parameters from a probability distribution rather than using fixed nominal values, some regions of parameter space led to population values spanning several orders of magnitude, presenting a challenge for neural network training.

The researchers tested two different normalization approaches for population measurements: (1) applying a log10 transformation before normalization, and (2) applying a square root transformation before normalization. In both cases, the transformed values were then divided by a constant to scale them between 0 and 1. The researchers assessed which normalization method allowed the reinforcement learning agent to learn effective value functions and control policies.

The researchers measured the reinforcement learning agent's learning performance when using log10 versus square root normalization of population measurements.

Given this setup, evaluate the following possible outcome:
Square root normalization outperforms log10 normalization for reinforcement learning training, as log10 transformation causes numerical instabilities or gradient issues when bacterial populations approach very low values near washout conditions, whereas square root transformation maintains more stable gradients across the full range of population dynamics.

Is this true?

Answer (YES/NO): NO